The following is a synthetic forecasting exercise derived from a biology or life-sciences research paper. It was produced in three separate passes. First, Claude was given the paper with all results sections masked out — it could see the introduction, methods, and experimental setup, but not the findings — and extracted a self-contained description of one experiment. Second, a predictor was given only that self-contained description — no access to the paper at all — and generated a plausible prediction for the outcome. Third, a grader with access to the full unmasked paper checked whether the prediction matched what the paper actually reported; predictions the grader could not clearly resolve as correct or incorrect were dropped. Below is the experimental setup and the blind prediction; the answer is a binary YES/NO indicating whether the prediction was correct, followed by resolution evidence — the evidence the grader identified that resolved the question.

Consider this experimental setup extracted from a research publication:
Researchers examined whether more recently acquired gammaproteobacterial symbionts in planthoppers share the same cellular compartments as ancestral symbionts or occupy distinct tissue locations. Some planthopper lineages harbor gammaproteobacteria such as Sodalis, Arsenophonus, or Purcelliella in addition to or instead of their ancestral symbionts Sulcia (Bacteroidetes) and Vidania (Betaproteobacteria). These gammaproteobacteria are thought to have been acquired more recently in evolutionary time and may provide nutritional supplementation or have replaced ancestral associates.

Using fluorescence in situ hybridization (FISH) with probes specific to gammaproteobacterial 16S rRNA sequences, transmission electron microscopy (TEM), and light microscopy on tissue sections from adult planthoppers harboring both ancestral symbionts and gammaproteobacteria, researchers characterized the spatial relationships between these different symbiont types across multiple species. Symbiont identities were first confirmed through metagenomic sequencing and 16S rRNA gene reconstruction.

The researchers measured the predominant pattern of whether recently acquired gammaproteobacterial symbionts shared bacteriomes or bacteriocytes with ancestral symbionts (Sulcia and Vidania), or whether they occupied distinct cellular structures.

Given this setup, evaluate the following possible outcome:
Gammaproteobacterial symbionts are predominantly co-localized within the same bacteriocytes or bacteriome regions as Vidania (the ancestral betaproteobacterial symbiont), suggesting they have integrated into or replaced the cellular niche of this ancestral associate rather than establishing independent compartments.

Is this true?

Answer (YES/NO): NO